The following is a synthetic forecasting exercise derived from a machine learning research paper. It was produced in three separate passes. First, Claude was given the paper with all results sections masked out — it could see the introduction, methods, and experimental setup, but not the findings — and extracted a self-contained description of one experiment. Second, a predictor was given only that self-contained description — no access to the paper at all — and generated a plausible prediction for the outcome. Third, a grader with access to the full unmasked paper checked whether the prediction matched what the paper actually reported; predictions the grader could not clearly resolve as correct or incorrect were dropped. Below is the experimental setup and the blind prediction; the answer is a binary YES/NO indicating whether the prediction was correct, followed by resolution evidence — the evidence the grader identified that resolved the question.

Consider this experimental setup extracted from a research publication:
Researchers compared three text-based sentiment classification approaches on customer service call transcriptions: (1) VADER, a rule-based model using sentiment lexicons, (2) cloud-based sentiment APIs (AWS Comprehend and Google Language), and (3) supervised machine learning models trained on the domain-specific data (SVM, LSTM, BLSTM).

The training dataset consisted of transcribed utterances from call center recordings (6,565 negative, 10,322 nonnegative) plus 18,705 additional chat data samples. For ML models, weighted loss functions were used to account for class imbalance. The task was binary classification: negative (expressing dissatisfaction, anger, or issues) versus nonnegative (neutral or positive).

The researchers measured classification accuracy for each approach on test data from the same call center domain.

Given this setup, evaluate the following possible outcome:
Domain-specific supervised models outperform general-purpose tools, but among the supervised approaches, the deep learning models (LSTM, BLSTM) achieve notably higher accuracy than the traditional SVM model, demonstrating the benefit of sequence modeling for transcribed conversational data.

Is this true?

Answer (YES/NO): NO